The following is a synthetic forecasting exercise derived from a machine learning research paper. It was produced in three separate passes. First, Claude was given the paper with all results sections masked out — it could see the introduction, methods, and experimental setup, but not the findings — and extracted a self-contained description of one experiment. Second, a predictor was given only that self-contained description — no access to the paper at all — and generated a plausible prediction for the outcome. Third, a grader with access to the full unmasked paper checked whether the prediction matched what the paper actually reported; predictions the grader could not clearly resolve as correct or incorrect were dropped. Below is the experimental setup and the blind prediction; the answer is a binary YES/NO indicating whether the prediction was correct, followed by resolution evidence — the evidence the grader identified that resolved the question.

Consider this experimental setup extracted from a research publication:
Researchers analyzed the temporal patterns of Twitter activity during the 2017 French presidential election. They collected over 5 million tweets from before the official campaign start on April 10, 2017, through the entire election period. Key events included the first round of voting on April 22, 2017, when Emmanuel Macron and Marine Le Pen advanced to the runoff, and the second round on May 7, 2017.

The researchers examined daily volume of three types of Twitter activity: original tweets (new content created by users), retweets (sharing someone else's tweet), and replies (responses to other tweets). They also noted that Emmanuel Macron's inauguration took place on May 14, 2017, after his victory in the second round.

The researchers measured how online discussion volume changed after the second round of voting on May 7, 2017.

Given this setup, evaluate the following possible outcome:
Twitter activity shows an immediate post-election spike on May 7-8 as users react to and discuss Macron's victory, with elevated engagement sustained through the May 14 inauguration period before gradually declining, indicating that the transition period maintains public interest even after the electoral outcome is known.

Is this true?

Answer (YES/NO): NO